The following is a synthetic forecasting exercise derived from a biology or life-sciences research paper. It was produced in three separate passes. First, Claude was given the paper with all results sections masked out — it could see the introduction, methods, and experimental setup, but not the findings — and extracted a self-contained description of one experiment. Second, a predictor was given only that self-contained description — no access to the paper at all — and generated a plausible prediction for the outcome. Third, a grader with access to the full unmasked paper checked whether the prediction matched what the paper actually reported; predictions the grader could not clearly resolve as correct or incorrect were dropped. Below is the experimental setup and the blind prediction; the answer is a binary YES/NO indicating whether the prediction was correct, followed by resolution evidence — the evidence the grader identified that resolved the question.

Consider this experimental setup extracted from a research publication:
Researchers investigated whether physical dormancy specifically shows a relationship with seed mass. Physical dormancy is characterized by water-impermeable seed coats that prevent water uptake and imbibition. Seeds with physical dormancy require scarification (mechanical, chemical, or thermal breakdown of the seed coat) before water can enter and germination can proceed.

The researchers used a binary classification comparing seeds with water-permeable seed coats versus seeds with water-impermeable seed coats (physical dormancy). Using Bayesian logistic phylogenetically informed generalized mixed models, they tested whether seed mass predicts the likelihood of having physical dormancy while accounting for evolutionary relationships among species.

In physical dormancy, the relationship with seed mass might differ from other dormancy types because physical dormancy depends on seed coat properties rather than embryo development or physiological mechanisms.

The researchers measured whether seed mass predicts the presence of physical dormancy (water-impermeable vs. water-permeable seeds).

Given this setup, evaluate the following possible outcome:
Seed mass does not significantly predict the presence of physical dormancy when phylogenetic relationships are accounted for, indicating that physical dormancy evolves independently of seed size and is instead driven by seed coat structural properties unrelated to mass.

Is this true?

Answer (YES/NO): NO